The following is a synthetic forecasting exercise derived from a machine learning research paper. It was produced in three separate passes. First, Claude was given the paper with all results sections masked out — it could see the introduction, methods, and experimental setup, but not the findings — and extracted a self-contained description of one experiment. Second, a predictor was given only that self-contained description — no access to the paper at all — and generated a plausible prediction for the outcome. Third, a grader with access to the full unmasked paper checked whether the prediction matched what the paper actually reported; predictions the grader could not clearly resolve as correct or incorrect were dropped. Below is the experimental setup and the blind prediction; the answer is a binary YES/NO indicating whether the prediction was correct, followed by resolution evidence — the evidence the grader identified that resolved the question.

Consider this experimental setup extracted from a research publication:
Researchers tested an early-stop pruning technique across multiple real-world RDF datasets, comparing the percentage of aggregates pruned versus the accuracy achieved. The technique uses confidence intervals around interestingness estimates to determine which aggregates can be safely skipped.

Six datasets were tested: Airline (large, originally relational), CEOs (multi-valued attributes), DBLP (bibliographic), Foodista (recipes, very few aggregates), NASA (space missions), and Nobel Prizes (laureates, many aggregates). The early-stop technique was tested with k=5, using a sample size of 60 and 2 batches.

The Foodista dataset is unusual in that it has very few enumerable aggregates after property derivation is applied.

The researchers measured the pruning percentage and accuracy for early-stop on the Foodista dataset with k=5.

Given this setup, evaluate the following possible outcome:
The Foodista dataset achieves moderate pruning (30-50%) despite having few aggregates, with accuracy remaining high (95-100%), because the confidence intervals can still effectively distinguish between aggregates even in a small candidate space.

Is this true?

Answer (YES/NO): NO